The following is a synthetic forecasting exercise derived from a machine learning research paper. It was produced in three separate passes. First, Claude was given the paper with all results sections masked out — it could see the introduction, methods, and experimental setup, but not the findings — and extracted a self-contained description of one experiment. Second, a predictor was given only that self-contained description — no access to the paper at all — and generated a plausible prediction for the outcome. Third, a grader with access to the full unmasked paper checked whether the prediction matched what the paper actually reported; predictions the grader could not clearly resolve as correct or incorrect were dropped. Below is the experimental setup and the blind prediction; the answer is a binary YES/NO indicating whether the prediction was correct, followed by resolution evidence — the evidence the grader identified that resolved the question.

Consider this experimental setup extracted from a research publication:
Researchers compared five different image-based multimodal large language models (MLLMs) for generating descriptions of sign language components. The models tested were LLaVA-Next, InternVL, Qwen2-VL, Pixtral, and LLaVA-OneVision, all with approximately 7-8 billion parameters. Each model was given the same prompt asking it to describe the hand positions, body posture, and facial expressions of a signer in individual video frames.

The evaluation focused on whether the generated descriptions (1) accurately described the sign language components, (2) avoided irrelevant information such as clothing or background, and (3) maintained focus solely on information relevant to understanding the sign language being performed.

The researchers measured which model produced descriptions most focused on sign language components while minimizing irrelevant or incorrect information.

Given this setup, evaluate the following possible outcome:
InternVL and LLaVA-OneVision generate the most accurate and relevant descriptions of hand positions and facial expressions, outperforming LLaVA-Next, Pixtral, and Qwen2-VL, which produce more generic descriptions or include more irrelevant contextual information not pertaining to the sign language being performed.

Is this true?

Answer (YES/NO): NO